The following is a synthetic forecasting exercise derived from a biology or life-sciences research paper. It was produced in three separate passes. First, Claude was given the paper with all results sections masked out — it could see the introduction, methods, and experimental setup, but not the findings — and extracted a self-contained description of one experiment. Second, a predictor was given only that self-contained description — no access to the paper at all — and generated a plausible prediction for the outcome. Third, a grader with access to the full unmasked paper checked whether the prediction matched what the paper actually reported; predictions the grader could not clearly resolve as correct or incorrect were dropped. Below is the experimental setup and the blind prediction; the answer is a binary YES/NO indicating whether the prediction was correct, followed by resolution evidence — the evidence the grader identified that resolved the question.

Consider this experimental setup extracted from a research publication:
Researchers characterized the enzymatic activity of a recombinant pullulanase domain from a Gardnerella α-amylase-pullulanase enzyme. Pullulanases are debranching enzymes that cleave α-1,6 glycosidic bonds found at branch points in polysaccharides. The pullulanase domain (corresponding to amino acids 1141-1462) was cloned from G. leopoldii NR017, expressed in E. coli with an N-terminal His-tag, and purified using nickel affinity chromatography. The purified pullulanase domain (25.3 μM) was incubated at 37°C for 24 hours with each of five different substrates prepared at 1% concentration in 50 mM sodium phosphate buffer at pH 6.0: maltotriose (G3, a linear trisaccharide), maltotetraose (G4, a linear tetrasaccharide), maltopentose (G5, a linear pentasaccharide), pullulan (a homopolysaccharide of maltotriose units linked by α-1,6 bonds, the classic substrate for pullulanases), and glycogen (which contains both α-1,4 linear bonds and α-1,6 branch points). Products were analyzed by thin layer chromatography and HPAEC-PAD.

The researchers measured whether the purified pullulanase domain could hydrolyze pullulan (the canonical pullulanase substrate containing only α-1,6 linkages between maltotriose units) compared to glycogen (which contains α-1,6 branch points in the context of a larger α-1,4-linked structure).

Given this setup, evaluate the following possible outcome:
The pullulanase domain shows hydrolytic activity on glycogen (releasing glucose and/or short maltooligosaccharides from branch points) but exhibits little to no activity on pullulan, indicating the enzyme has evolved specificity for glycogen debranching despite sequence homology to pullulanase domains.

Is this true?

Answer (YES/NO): NO